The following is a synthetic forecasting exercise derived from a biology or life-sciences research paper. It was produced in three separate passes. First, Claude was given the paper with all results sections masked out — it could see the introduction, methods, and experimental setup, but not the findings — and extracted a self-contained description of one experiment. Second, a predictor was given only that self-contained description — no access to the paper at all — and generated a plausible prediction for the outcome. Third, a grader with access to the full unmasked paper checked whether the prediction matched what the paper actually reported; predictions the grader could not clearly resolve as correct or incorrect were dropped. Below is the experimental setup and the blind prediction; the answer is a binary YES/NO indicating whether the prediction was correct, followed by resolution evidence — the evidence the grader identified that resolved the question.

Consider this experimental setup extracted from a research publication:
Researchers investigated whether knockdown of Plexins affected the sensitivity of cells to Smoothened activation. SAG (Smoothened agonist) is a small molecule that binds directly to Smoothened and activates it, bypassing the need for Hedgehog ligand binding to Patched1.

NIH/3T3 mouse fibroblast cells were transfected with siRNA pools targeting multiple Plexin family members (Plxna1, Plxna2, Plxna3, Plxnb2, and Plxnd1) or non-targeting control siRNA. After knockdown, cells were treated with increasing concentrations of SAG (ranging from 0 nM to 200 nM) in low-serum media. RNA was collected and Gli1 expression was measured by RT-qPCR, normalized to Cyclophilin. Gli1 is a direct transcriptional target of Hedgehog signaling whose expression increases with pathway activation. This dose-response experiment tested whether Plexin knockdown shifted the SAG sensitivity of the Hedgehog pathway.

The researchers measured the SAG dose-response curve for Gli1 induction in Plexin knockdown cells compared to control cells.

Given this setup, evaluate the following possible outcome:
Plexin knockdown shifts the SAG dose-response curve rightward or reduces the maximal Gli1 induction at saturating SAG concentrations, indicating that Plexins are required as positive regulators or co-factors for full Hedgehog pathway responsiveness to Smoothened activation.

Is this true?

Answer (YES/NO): YES